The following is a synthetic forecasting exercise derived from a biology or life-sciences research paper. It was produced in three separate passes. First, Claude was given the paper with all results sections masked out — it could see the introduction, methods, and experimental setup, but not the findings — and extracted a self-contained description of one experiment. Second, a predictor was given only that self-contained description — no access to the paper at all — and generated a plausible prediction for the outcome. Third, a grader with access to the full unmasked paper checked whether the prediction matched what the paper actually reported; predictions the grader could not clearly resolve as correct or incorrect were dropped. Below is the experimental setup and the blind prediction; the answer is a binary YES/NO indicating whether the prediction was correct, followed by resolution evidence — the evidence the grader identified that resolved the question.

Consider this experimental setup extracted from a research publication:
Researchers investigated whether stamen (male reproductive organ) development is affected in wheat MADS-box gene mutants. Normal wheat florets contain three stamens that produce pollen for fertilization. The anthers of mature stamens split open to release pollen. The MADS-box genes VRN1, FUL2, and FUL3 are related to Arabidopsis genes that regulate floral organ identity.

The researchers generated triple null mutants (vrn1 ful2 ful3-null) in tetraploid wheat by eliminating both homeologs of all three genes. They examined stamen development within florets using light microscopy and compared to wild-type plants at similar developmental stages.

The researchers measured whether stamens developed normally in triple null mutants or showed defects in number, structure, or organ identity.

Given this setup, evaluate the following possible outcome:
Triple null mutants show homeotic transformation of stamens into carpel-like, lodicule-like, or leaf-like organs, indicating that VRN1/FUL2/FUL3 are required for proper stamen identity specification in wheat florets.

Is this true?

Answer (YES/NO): NO